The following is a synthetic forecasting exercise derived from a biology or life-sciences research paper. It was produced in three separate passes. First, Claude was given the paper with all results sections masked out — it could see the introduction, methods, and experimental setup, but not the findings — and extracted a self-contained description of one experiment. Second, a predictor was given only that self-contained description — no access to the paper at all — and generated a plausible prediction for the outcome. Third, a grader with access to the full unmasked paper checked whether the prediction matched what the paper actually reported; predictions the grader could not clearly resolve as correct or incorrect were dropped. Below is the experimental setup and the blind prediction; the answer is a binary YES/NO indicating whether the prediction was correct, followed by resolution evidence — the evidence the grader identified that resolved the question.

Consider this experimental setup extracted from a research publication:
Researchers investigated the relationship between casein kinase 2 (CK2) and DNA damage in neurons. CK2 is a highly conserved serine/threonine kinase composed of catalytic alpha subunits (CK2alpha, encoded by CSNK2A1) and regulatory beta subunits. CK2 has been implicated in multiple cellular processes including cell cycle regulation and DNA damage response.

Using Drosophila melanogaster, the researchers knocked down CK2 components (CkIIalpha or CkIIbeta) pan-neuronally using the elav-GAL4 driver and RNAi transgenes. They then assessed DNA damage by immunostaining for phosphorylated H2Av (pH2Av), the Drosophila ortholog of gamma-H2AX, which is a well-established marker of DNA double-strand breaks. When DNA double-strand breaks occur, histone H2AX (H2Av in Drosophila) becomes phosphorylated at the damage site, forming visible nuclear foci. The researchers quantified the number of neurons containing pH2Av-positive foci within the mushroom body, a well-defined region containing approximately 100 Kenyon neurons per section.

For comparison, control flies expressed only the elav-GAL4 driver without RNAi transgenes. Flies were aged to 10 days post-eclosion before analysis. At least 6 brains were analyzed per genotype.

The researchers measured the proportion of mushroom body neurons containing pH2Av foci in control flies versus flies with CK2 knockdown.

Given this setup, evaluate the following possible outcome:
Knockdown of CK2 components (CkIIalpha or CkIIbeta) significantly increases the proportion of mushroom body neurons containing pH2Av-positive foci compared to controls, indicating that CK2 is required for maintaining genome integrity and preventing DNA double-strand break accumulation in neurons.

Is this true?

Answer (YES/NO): YES